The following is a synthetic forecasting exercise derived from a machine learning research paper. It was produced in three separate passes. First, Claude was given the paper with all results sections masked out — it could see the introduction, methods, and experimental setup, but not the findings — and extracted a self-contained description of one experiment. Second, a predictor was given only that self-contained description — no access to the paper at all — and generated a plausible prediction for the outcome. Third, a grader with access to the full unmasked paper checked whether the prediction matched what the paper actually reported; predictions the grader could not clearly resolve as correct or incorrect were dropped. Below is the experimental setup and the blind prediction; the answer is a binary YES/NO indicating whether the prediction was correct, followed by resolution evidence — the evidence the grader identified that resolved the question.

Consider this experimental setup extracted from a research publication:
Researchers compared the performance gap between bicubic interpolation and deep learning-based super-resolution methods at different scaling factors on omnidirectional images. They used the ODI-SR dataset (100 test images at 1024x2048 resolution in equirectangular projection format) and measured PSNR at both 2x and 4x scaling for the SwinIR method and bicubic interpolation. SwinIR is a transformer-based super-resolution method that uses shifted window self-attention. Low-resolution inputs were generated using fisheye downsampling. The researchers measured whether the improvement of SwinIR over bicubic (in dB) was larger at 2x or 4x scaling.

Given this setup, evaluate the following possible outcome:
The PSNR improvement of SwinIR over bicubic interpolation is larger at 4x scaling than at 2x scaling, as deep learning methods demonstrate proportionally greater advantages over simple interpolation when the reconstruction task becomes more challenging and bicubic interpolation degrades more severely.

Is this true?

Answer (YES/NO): NO